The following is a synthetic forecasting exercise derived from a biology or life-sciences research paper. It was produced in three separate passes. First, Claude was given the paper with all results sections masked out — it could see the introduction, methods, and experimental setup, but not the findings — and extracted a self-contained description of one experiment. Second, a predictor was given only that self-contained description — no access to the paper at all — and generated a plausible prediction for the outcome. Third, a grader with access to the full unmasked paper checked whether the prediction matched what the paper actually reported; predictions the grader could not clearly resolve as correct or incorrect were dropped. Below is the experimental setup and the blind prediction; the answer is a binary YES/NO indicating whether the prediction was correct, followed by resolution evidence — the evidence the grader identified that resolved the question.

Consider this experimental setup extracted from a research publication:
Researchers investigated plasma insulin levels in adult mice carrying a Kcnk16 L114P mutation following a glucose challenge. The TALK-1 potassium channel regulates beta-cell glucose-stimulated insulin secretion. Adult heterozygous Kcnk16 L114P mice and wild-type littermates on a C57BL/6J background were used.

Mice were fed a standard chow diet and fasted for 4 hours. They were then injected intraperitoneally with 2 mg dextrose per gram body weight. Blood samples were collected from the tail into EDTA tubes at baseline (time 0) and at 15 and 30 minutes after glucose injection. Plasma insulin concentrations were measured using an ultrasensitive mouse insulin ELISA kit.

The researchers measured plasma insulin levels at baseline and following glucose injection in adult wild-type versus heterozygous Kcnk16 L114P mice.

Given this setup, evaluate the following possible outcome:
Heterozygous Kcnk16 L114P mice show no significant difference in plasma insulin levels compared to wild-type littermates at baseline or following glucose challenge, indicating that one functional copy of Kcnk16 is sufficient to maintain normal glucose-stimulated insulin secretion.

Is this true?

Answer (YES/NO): NO